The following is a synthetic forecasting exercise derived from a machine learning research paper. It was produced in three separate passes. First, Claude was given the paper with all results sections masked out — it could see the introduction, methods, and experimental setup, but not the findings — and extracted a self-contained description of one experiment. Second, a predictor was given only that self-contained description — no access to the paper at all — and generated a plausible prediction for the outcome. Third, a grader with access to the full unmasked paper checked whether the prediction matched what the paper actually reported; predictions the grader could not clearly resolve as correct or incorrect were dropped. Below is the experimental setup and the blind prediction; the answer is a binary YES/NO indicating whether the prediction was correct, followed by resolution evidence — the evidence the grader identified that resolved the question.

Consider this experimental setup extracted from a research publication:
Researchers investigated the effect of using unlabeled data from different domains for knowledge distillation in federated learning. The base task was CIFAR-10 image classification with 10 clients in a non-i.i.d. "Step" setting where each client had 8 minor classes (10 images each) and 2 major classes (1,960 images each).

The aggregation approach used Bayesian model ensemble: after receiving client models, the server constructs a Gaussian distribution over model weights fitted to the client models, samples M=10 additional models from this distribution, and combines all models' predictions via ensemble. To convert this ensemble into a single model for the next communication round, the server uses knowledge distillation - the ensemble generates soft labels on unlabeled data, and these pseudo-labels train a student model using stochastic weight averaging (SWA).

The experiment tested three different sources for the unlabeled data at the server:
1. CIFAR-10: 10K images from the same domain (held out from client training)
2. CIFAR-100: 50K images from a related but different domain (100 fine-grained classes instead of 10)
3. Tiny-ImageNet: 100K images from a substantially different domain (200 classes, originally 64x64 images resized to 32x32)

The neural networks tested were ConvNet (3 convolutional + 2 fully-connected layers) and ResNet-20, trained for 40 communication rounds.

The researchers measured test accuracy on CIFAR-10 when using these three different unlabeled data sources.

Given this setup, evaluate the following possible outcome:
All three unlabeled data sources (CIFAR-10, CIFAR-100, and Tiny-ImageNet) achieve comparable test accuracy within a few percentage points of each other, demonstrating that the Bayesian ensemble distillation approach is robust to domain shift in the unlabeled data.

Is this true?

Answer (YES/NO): YES